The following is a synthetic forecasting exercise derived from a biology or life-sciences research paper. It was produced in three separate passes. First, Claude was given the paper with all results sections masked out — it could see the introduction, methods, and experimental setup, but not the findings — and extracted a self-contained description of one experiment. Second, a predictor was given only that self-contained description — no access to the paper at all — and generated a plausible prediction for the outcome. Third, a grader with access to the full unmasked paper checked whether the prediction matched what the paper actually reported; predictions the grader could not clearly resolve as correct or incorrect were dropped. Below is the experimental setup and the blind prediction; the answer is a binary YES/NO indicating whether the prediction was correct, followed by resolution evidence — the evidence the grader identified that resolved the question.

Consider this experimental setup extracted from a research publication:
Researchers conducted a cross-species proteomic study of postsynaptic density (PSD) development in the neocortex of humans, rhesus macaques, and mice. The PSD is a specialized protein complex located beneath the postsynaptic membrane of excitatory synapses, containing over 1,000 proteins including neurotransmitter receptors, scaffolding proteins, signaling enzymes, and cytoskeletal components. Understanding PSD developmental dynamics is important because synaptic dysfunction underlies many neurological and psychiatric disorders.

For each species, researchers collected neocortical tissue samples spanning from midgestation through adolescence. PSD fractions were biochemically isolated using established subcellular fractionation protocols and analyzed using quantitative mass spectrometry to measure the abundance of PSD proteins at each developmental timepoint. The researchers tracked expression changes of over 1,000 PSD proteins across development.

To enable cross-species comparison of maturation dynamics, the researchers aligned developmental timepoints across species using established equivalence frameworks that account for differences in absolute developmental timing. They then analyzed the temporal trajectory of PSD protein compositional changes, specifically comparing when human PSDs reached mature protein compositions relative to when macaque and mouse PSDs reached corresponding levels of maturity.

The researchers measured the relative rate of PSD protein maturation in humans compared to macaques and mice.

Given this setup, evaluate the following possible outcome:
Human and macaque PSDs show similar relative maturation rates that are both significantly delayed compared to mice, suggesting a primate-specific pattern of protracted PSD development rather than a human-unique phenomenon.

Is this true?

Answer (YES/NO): NO